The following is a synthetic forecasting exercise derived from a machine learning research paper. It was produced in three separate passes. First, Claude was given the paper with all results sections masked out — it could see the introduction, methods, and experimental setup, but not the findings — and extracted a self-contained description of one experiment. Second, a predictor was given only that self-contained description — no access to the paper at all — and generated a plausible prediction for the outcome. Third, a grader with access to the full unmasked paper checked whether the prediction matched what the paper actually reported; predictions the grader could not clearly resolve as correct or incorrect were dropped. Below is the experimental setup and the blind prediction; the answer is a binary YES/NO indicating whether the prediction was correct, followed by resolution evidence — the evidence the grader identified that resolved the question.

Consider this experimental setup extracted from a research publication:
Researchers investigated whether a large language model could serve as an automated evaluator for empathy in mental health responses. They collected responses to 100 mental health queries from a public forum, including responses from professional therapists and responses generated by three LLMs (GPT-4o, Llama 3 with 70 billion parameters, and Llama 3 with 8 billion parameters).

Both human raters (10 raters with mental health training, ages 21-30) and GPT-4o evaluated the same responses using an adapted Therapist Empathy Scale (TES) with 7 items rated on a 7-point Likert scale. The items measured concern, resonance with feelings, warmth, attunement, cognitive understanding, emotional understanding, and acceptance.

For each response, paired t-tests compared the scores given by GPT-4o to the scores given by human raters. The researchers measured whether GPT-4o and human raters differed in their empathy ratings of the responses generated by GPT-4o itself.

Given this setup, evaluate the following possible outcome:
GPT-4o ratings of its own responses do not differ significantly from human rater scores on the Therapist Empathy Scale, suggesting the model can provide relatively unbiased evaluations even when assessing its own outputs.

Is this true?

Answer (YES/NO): NO